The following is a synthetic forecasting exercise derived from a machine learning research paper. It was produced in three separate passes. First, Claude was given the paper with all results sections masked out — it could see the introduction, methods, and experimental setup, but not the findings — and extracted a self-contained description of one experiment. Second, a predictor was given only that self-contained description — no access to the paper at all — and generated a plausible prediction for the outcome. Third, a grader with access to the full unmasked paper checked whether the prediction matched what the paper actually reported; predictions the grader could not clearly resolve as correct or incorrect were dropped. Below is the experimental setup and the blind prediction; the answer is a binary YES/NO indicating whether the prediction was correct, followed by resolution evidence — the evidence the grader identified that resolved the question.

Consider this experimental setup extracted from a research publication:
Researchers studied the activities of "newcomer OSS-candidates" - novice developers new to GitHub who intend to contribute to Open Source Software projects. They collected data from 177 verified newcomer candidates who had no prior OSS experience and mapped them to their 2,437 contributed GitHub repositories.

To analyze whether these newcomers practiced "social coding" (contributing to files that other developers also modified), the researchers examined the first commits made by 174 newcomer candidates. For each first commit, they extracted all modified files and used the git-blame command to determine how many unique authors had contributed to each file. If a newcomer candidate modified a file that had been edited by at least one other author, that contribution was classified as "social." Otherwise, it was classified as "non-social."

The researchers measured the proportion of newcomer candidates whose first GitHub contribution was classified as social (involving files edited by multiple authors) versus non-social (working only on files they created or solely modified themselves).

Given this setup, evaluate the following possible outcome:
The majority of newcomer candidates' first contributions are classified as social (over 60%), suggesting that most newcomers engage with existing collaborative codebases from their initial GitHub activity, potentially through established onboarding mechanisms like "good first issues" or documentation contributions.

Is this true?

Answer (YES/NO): NO